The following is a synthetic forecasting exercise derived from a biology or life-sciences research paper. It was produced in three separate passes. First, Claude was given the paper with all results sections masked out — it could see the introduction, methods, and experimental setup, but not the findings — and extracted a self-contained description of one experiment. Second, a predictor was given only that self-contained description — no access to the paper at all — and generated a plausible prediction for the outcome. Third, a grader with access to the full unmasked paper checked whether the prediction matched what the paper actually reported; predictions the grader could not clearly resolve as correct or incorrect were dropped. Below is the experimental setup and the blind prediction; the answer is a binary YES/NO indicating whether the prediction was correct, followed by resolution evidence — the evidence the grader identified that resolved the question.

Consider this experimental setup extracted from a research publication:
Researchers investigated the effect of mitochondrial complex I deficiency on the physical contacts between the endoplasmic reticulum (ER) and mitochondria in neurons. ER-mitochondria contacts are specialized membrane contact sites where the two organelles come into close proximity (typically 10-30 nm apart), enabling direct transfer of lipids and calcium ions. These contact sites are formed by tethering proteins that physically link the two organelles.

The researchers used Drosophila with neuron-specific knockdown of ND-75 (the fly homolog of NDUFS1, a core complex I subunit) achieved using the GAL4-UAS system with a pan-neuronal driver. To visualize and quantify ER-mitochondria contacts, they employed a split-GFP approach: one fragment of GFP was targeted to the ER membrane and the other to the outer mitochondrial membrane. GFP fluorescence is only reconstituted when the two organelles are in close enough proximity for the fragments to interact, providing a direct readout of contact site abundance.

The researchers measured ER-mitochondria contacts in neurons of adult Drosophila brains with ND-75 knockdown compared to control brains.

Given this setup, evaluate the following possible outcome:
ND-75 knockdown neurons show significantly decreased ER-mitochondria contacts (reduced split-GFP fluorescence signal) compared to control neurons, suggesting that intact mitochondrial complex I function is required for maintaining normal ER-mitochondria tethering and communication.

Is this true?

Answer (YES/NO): YES